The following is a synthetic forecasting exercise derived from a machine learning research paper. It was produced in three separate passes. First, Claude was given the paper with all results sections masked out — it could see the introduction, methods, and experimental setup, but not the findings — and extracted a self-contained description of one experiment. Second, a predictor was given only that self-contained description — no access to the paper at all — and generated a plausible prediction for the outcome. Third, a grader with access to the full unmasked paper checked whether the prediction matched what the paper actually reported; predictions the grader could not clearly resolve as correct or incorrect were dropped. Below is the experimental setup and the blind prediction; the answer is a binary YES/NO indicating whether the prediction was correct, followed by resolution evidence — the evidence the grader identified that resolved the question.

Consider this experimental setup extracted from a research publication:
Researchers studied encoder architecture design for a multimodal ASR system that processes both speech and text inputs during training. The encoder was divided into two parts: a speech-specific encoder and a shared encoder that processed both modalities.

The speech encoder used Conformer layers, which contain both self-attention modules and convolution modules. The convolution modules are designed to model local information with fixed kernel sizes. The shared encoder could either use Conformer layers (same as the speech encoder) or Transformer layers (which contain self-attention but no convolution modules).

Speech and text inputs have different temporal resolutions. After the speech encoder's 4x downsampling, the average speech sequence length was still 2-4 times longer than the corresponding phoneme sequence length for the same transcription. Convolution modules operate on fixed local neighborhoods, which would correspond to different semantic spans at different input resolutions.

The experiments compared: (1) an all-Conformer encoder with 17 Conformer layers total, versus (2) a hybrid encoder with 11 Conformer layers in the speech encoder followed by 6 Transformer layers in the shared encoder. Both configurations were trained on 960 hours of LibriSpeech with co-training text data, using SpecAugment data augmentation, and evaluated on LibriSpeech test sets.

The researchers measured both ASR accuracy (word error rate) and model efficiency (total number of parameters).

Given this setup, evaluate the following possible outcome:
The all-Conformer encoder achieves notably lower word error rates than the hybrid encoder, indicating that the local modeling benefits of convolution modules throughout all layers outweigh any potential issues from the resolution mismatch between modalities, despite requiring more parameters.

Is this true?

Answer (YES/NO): NO